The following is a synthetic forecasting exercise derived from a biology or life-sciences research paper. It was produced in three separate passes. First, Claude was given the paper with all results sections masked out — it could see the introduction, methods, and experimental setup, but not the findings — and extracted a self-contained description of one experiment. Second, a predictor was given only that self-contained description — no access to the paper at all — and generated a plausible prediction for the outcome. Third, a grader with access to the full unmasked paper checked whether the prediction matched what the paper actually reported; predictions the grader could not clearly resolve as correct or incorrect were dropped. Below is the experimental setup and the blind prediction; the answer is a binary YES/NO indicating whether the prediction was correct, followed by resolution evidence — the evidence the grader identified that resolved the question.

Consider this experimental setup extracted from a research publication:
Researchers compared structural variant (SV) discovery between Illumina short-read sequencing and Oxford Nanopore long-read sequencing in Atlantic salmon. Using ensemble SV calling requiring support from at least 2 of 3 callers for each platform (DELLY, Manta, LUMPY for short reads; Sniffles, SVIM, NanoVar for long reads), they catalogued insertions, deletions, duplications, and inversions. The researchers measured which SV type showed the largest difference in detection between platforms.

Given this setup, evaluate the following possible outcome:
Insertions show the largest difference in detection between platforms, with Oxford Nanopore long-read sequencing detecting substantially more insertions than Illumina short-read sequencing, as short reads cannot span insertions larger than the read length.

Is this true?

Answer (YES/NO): YES